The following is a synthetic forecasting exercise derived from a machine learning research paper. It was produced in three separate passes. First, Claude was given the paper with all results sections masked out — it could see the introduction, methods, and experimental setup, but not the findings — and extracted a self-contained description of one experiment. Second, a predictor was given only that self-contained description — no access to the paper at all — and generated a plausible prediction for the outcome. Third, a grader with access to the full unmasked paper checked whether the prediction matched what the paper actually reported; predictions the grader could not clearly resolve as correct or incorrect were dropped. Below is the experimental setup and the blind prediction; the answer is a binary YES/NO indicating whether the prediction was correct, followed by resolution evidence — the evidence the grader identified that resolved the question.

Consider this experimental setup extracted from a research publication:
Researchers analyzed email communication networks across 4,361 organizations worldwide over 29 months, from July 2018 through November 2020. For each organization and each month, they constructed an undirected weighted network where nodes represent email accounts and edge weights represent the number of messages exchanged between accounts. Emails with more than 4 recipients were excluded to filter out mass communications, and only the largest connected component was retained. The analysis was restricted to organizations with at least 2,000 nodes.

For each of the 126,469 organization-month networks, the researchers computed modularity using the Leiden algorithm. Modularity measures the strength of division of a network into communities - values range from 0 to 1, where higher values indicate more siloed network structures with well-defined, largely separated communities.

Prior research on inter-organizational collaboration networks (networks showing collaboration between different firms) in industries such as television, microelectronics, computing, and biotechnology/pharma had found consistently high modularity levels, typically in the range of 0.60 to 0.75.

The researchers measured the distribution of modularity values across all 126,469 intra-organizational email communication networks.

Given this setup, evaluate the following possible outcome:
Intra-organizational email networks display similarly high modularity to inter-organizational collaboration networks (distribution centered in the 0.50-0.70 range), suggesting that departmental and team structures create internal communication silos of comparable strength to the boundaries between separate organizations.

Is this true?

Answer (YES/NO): NO